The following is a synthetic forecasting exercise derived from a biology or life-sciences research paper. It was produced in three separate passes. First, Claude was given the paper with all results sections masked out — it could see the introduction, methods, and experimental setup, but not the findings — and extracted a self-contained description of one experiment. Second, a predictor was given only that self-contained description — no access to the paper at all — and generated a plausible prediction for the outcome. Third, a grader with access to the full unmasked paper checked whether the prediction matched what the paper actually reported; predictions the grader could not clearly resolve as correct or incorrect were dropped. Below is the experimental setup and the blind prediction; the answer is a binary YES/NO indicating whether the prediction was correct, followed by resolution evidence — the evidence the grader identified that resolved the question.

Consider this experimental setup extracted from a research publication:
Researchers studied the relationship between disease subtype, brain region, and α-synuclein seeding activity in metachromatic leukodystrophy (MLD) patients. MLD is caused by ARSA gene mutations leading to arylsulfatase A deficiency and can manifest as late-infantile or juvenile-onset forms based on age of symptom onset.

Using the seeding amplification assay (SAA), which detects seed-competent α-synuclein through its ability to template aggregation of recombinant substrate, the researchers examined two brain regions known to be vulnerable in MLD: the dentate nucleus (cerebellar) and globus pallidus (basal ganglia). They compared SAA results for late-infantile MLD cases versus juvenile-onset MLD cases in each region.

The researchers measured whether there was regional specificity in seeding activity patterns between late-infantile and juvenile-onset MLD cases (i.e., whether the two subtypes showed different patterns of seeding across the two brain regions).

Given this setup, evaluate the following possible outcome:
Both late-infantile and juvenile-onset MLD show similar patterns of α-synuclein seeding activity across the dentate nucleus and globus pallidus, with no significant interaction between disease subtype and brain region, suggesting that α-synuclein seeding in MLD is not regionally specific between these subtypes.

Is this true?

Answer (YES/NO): NO